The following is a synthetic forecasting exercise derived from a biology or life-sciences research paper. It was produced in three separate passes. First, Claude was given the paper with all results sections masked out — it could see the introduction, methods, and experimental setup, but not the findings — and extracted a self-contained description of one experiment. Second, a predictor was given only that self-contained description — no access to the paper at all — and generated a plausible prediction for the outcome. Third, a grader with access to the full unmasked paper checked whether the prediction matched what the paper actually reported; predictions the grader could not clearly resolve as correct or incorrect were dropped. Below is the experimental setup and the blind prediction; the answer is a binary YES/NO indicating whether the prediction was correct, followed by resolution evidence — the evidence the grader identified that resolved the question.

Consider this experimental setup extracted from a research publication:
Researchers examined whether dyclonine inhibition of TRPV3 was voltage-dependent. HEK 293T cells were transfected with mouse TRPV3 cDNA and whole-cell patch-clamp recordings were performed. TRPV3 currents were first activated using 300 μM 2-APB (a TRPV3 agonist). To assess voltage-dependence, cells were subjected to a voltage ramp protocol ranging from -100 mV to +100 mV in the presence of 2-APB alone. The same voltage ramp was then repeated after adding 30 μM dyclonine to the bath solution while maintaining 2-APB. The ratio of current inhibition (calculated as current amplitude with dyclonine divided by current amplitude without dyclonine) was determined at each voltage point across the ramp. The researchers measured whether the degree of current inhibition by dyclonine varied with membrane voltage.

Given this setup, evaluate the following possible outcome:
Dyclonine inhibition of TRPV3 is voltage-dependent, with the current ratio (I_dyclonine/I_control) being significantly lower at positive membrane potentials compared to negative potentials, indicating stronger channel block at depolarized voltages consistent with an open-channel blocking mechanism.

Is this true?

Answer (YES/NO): NO